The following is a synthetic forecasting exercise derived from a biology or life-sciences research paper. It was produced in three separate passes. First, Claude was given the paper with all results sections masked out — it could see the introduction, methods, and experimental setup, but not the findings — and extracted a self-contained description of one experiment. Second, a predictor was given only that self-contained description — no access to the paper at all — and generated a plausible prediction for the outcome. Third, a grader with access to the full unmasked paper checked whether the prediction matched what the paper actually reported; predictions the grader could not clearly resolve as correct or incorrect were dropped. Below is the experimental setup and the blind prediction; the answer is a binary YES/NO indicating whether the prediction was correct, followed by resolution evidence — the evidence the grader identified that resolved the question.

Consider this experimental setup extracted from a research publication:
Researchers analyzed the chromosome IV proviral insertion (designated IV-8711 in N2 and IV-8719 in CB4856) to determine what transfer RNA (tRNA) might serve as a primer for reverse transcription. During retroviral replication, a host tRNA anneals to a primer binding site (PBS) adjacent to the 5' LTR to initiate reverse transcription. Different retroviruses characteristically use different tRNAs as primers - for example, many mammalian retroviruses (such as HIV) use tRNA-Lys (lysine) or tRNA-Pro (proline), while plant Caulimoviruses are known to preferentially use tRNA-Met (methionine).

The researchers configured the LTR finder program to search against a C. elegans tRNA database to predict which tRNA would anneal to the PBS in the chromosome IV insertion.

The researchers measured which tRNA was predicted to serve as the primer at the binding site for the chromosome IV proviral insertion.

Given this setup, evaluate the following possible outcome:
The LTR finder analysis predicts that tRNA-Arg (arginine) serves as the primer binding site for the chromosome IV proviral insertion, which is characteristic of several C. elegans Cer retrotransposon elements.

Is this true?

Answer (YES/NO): NO